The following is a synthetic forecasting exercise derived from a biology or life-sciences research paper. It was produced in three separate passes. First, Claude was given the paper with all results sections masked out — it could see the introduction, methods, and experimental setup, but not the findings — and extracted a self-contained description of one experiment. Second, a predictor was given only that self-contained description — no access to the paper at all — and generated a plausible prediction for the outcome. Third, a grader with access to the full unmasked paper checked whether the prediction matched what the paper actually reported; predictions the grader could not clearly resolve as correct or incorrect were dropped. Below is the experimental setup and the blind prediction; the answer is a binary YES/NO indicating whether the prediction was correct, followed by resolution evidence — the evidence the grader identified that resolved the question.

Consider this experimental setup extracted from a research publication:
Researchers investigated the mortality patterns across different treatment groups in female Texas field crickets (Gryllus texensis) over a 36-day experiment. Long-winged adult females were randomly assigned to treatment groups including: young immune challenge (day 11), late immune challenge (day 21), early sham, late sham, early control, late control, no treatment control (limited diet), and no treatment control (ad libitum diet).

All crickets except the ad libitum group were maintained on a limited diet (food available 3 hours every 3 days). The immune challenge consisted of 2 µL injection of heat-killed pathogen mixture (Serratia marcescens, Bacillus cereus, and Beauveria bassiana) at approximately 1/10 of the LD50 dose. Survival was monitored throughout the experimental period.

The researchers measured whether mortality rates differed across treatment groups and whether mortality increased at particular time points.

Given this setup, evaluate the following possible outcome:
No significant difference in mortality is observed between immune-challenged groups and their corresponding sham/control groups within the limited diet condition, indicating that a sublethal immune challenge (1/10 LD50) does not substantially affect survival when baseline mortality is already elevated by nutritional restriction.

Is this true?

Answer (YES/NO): YES